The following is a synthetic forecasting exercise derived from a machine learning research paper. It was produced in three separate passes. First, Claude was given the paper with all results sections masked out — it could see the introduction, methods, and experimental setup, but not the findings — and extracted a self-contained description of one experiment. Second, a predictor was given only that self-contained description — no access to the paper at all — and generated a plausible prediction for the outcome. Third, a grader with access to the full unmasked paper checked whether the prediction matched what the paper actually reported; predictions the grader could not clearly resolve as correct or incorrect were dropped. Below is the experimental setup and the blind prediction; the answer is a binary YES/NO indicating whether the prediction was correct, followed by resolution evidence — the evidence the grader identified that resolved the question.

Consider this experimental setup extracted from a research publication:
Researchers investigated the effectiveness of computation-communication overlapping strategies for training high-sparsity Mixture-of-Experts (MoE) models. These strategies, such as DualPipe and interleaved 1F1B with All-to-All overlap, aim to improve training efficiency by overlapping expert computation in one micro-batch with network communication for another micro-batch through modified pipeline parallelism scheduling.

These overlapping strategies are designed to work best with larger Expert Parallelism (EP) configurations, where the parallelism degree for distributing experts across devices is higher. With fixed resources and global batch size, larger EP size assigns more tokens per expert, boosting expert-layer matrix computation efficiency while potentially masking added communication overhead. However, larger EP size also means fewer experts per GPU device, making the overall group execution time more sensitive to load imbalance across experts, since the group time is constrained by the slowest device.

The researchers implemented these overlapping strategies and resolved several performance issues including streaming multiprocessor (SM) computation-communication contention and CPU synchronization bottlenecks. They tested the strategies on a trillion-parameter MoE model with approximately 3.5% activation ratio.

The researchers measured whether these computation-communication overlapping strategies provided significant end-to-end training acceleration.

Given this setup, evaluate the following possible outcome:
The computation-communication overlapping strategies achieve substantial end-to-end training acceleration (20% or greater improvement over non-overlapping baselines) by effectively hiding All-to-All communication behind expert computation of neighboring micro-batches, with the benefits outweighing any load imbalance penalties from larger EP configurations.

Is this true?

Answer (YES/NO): NO